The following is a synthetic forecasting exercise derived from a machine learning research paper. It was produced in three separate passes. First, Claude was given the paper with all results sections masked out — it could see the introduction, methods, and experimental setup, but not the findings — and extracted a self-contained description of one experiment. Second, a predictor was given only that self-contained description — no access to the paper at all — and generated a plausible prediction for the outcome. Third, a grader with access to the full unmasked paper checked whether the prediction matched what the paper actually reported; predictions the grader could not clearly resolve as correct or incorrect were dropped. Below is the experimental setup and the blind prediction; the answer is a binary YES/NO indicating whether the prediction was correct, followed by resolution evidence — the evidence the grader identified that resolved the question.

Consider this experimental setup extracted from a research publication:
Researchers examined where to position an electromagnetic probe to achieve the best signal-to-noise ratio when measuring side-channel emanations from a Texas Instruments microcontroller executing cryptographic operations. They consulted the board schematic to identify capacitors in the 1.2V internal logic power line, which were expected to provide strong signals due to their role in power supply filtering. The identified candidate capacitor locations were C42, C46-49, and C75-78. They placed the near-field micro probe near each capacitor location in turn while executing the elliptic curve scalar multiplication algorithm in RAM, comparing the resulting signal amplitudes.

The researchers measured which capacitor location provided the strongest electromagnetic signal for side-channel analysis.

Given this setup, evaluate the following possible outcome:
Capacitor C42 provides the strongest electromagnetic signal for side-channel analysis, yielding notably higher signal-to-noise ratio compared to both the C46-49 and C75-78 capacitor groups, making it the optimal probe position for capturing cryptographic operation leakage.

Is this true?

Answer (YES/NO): NO